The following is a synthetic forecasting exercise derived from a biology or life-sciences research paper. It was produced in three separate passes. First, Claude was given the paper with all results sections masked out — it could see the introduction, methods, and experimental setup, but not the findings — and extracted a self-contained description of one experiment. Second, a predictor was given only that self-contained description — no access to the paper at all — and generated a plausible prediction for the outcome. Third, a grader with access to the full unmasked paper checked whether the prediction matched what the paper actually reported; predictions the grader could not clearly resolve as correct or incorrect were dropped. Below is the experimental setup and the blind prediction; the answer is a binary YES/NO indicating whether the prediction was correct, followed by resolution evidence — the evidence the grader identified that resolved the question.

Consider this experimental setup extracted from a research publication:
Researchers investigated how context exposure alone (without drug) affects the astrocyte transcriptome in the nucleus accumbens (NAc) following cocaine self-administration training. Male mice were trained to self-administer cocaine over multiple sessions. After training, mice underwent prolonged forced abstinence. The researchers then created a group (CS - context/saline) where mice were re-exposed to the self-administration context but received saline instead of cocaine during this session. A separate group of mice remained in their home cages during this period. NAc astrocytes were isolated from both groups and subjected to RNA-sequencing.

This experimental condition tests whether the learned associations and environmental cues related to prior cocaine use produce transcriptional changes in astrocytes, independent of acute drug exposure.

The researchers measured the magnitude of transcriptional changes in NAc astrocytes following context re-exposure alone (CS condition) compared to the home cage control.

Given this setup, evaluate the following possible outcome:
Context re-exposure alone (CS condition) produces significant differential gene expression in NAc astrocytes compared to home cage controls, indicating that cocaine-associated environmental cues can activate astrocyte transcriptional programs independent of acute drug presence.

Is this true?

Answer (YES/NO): YES